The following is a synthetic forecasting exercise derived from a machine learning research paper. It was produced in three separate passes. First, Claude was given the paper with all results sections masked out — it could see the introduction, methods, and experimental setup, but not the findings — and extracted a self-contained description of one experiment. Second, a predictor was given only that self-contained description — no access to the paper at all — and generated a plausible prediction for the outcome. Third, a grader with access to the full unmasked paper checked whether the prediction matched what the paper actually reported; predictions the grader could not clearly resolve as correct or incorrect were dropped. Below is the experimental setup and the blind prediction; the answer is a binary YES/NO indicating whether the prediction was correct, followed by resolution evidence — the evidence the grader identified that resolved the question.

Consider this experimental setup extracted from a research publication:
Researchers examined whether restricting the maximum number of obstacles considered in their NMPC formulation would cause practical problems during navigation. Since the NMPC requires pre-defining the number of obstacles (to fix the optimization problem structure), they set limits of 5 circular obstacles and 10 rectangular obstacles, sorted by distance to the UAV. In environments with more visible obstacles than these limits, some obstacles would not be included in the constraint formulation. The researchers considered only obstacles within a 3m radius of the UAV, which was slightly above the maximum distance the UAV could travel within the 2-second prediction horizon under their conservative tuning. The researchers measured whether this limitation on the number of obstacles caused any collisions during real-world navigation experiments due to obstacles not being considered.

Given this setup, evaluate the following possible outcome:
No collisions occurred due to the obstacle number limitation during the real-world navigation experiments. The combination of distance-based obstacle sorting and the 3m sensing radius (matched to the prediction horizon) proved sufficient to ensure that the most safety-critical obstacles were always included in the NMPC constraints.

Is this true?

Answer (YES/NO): YES